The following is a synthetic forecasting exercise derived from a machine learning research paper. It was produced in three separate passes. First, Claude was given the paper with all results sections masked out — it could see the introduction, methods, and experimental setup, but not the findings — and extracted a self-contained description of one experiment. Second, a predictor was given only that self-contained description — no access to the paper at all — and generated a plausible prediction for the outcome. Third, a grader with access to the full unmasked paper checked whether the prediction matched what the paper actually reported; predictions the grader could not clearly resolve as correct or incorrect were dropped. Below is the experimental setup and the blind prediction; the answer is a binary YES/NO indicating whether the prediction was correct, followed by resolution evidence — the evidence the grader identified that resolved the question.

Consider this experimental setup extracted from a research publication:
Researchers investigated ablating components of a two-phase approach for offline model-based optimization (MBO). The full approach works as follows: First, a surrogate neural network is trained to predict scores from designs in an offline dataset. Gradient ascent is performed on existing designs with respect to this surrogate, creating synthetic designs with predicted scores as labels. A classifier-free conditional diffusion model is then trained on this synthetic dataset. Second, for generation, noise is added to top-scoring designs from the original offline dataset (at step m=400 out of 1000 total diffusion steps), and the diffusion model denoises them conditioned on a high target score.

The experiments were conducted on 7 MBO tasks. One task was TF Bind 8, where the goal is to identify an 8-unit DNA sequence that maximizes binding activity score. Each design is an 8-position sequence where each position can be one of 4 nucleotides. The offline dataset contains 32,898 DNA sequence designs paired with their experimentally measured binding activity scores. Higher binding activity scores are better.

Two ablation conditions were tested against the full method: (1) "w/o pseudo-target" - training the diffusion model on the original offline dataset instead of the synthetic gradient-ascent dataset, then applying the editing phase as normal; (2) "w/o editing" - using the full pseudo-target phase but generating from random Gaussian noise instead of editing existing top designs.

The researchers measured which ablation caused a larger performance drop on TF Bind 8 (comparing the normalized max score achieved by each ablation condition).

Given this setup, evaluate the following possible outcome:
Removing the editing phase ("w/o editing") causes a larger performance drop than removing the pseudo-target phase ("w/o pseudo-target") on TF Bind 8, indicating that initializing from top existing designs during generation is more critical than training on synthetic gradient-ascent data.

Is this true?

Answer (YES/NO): NO